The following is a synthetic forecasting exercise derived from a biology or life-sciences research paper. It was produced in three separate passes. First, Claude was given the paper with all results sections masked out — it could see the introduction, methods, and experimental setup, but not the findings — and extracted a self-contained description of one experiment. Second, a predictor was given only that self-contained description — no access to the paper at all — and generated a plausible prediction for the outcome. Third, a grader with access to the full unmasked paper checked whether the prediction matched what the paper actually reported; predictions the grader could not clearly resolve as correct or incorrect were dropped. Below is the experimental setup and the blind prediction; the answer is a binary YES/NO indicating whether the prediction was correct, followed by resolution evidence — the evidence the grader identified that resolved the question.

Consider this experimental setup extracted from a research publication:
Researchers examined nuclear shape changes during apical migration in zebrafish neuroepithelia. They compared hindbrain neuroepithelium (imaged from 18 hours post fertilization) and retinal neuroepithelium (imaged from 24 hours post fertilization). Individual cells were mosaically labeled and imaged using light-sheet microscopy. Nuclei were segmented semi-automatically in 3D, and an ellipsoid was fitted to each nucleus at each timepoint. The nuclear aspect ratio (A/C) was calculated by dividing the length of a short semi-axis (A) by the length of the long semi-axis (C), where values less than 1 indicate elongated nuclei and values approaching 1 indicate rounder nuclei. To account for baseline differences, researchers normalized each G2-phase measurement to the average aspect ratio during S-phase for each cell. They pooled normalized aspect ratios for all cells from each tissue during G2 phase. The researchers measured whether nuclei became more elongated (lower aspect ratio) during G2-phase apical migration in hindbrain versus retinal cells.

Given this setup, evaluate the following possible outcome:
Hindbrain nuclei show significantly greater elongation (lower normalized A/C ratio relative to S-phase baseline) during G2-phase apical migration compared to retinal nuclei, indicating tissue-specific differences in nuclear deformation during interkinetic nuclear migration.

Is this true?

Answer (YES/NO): NO